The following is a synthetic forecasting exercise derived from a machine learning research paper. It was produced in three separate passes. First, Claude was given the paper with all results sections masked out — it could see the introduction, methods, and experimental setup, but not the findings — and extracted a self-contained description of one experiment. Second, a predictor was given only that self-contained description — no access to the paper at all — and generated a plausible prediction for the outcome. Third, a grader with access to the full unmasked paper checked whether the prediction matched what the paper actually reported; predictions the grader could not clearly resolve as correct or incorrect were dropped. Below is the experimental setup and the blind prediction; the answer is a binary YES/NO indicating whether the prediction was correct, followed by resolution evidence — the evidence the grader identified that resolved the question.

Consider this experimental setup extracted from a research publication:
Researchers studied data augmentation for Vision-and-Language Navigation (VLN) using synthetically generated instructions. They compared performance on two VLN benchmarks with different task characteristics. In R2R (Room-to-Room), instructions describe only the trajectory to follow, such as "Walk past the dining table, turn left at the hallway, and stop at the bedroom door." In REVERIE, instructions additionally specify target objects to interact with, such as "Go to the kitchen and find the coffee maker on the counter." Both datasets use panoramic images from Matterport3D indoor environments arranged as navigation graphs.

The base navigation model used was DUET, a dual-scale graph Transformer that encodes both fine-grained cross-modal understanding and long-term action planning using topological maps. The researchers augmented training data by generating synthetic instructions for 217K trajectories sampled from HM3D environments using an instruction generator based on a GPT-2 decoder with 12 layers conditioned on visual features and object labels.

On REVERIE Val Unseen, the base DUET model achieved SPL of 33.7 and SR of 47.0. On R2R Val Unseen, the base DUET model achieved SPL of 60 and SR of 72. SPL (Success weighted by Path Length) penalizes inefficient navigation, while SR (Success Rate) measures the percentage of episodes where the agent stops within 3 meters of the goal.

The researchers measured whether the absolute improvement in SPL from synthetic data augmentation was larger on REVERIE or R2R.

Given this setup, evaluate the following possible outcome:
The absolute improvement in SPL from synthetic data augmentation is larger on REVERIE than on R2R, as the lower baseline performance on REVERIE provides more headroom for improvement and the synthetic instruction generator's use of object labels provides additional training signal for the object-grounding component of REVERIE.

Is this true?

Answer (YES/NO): YES